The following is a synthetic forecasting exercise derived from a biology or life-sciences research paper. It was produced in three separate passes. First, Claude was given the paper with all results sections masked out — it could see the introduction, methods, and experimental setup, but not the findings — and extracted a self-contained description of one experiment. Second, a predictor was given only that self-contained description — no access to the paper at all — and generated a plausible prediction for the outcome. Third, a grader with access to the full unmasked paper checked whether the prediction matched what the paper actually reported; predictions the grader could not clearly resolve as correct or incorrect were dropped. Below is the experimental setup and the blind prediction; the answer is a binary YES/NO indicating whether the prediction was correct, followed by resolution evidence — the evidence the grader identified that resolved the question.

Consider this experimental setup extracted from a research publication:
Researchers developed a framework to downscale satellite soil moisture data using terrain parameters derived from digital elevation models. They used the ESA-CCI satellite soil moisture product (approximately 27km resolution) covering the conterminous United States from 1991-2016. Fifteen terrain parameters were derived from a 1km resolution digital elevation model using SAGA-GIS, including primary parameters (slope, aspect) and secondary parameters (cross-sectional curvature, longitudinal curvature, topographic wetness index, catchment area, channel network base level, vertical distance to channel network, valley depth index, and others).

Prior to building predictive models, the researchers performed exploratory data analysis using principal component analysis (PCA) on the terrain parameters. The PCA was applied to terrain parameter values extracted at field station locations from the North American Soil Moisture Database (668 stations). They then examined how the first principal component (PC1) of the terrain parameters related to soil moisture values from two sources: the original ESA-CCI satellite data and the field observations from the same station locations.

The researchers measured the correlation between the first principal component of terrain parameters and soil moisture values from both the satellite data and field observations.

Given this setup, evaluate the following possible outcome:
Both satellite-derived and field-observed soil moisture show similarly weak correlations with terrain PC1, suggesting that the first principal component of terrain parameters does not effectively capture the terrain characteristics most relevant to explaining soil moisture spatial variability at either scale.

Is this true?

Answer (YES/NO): YES